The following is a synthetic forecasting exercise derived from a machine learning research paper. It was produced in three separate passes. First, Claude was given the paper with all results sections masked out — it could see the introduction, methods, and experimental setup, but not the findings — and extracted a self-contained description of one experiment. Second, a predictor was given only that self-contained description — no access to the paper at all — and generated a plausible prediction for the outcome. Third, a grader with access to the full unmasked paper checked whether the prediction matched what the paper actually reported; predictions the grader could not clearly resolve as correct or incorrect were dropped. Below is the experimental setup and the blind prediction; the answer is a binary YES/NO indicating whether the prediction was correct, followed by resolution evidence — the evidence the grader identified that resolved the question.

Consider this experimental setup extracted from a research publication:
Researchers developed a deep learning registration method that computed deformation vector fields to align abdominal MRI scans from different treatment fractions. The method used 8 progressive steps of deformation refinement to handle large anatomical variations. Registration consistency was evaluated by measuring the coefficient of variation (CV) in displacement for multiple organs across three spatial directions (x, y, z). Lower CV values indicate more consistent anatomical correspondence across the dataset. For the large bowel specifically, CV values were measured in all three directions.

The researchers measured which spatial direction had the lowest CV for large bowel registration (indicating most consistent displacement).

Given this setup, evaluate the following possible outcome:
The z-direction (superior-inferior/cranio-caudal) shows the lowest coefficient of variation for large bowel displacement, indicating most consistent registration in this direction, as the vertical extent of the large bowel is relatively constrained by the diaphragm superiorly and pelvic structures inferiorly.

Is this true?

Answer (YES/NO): NO